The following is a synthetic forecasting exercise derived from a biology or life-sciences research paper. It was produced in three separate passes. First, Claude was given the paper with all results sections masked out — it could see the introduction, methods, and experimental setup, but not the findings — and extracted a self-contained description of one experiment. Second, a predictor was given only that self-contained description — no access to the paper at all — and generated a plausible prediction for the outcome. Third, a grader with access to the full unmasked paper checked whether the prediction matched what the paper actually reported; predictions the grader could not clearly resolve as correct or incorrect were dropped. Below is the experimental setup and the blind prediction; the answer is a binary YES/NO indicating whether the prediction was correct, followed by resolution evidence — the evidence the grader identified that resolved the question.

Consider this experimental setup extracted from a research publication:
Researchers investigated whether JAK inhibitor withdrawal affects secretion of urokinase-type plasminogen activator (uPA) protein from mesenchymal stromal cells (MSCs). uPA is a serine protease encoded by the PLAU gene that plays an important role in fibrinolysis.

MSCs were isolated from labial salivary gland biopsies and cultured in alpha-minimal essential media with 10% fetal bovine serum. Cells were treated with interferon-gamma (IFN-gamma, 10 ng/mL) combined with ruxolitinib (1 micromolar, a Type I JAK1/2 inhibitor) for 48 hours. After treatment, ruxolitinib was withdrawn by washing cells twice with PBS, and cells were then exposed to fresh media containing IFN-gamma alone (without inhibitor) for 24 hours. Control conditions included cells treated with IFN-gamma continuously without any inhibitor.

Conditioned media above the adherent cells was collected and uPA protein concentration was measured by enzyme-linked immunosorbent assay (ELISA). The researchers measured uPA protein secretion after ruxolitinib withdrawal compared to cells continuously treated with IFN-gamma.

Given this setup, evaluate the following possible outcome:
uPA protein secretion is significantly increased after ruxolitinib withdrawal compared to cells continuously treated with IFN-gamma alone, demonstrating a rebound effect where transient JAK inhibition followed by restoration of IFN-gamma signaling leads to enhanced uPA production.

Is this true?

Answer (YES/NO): YES